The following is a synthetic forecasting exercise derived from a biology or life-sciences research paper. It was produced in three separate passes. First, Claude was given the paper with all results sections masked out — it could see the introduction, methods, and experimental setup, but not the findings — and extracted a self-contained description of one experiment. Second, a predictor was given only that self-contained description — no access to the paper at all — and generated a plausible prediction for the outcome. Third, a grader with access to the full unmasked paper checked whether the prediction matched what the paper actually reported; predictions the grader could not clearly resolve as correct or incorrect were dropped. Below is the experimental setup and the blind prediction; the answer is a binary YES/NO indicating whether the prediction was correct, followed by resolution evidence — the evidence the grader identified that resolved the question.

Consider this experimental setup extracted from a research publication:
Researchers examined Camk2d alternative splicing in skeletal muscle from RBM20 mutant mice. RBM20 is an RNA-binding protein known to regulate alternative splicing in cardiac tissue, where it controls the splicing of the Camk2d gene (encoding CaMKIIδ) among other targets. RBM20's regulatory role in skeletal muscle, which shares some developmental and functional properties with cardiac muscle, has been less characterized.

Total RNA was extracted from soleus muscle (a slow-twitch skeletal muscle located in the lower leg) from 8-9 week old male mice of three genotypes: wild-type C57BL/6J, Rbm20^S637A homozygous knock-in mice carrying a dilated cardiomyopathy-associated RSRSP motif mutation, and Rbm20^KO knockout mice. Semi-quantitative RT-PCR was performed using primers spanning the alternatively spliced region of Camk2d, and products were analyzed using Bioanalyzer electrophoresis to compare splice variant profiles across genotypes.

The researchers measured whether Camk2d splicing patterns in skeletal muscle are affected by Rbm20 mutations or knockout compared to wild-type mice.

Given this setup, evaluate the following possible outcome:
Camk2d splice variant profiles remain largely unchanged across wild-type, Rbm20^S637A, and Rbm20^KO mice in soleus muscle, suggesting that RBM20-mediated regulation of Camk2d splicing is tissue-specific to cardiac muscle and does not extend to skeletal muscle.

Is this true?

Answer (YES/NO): YES